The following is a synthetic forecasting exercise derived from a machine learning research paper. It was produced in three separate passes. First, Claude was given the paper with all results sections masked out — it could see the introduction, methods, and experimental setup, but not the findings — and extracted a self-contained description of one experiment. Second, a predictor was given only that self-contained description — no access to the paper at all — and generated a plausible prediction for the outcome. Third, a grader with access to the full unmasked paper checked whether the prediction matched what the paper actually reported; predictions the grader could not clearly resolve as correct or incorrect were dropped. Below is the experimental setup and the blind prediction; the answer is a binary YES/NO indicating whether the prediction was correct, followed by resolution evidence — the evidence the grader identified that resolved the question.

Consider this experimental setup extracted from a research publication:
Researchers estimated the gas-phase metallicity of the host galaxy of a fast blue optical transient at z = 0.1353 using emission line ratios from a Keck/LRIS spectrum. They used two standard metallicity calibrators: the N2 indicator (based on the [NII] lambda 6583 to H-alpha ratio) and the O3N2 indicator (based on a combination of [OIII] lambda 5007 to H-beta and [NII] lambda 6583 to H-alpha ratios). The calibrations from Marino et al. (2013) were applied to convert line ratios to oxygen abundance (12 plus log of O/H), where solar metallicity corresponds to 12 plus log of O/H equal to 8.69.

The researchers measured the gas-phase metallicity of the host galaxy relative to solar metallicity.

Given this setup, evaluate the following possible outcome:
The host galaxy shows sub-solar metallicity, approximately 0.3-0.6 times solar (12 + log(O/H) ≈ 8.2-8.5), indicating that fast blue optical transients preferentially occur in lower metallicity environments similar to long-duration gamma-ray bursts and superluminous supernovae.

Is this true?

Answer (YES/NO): NO